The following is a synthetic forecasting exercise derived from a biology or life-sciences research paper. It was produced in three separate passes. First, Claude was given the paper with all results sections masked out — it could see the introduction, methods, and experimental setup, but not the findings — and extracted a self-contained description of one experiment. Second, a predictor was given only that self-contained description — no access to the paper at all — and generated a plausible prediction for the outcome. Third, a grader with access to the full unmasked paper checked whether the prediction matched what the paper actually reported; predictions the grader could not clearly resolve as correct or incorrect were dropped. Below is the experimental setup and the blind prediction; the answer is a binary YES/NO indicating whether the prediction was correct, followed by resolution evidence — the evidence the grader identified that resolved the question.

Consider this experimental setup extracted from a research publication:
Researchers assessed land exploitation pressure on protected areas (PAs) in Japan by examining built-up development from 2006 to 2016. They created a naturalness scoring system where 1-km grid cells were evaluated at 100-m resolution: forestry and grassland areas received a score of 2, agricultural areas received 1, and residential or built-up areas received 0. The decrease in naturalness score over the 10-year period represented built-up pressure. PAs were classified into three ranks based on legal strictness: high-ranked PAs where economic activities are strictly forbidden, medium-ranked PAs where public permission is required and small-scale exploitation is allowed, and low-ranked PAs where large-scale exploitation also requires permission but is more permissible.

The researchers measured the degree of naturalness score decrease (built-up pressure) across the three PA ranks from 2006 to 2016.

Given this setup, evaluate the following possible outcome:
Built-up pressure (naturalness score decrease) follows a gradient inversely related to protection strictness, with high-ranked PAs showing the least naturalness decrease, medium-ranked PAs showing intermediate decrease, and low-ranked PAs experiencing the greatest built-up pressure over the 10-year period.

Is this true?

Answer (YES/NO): YES